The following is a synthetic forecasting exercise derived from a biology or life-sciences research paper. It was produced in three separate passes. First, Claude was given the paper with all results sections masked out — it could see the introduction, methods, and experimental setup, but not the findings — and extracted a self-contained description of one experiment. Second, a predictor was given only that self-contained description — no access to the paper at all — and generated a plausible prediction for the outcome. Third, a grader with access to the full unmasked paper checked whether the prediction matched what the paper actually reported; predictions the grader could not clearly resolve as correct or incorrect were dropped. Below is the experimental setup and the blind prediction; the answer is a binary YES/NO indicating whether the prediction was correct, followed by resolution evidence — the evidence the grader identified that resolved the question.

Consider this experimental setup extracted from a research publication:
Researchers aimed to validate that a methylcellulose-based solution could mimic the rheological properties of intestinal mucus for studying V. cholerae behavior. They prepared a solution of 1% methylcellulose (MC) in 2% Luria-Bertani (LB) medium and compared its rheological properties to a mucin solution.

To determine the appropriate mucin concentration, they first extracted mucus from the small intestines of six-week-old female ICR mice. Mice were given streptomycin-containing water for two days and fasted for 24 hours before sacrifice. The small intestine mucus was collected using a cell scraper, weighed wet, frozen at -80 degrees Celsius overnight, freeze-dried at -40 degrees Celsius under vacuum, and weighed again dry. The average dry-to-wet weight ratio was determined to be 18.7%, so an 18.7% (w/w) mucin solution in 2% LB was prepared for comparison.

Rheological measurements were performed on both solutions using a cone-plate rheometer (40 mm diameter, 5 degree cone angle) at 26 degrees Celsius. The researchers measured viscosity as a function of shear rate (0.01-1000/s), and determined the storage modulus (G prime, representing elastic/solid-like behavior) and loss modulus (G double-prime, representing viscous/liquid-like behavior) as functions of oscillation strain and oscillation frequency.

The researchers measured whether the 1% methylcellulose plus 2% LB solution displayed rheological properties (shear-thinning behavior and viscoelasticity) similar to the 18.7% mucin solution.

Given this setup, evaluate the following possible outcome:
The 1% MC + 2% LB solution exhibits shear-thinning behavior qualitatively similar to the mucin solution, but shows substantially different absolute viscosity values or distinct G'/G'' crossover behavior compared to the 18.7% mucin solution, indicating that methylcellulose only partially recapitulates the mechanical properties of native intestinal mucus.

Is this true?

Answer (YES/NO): NO